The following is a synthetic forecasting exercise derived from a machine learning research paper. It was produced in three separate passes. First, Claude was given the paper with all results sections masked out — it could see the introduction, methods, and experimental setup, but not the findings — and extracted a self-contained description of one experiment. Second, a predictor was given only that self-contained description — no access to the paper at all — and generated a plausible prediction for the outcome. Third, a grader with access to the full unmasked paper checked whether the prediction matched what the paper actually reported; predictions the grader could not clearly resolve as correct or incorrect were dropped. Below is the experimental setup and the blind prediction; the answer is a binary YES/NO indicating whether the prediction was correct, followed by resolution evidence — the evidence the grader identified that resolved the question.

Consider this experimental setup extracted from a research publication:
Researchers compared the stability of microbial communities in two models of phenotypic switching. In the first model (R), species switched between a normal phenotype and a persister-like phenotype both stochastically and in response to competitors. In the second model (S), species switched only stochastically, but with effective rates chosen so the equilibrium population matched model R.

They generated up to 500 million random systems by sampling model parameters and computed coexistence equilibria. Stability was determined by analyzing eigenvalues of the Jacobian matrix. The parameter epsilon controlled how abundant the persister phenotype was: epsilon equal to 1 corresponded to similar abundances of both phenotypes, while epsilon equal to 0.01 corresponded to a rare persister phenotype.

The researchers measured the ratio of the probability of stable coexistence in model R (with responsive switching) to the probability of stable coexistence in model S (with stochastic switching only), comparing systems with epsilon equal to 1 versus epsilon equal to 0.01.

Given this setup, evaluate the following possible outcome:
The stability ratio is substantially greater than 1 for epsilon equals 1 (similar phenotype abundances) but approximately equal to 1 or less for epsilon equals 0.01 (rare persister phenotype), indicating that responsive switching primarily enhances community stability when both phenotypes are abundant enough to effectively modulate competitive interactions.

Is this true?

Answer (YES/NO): NO